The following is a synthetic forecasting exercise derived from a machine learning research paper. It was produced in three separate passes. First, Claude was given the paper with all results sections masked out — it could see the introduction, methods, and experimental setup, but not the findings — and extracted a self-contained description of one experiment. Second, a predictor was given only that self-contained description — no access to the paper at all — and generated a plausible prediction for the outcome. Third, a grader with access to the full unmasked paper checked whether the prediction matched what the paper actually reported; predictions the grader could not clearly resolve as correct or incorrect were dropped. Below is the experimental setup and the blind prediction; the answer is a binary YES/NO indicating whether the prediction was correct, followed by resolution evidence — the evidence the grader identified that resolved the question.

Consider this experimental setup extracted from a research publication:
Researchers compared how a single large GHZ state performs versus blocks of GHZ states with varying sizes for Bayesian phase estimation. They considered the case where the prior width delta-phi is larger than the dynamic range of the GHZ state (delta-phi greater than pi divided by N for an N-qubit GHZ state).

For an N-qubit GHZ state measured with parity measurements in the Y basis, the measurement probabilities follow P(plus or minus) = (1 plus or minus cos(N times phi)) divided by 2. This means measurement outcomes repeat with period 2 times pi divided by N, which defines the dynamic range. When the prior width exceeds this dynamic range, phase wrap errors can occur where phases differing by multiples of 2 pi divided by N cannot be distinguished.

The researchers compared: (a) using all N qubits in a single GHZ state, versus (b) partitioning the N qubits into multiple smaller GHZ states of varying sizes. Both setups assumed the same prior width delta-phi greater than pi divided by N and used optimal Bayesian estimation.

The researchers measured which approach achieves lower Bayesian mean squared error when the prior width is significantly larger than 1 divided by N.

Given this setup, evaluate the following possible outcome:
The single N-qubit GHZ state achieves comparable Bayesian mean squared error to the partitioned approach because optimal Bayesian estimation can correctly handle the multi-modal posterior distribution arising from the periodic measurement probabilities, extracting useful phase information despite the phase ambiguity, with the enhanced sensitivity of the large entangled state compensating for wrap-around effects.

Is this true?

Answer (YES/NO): NO